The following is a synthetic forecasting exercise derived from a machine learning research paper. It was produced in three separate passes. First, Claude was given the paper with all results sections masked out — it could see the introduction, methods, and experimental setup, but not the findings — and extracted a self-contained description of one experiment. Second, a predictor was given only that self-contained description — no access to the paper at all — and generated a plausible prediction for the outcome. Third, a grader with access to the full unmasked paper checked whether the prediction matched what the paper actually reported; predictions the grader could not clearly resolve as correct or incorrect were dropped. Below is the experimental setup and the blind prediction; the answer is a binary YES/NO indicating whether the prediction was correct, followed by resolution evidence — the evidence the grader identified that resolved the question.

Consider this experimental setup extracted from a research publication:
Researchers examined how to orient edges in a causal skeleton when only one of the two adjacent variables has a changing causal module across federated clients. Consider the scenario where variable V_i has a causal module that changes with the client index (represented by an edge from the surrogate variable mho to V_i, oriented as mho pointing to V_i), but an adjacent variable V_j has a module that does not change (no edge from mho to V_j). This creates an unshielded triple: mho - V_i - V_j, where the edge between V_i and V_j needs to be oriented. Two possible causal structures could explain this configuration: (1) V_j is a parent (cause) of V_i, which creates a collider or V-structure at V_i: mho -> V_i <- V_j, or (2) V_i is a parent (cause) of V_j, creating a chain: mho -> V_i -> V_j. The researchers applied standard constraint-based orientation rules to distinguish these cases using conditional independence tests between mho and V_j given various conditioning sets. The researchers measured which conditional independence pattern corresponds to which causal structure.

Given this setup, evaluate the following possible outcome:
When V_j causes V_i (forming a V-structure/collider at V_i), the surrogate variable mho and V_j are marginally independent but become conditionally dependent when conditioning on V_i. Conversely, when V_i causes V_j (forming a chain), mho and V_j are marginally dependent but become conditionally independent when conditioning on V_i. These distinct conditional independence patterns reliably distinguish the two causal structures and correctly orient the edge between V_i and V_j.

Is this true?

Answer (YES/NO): NO